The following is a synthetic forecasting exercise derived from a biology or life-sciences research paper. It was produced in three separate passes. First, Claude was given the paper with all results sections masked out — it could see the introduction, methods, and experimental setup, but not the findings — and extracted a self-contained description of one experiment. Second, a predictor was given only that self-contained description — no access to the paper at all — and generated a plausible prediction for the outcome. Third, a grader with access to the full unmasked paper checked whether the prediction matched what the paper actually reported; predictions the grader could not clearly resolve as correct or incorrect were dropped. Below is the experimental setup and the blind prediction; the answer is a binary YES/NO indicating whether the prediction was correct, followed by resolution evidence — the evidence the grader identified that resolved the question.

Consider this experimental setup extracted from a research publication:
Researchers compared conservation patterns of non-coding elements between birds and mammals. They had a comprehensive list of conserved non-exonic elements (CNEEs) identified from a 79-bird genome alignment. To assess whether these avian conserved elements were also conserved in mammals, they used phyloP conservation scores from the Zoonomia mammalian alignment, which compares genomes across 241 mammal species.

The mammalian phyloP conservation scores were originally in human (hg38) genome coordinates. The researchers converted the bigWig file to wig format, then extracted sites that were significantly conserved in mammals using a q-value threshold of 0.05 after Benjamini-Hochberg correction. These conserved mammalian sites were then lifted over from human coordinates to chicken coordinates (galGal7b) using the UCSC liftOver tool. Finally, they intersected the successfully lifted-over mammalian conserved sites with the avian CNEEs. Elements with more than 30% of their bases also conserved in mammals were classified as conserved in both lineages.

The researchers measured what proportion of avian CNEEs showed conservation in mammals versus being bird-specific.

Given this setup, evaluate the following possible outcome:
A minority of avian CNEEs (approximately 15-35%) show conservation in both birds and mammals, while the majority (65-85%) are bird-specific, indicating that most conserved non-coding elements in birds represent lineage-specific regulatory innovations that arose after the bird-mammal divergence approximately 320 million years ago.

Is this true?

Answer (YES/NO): YES